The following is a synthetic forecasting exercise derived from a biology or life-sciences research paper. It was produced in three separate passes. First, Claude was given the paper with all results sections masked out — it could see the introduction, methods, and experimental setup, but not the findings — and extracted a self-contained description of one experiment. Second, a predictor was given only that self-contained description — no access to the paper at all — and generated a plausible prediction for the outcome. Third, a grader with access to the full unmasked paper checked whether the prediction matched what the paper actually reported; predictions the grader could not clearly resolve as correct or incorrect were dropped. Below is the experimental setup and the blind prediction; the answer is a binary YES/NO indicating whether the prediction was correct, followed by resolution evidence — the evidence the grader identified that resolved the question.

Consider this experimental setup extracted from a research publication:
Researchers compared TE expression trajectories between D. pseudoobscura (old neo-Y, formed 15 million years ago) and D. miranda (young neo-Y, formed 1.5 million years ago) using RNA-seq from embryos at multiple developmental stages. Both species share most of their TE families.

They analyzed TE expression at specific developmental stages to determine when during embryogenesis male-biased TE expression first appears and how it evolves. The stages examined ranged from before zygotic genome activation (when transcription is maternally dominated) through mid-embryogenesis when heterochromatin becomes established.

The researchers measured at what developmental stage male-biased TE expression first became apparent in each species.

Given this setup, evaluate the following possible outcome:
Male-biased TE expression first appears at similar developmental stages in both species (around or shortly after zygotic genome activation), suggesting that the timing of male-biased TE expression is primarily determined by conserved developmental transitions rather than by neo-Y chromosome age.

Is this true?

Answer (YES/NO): YES